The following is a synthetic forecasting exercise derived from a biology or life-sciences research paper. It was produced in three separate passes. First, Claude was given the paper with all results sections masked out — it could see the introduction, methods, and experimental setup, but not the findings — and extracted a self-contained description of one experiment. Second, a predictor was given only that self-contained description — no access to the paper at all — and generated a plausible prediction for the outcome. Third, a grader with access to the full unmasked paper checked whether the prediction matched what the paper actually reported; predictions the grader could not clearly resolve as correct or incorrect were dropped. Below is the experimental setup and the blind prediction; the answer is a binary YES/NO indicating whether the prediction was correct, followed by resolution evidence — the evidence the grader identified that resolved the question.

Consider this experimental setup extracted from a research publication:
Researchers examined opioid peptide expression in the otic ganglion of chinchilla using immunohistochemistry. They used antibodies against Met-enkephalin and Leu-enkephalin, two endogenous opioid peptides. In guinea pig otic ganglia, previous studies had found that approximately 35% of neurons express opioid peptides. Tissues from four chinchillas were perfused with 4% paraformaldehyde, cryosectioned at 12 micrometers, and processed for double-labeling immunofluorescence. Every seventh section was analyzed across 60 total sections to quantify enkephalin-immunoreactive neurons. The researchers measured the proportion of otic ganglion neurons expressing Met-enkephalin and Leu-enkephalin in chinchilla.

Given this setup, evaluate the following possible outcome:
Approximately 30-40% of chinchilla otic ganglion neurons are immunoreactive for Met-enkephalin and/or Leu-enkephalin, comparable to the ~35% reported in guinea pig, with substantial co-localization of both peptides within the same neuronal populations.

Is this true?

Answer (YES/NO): NO